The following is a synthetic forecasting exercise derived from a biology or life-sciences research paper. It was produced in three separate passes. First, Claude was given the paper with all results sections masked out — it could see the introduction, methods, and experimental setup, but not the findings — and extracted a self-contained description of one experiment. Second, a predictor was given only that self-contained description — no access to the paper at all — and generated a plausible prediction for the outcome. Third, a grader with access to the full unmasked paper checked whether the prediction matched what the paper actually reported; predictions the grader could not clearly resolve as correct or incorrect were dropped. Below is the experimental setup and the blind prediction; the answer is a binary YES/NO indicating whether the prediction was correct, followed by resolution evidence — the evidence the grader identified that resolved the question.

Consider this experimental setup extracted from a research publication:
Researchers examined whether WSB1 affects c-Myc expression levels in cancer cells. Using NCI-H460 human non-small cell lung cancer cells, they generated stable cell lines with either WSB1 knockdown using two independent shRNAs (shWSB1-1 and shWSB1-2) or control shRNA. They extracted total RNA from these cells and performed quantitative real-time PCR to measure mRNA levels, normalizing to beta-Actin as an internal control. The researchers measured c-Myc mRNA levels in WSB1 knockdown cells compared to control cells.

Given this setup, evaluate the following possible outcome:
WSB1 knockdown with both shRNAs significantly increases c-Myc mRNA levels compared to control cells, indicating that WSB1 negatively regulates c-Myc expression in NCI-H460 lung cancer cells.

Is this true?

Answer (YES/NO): NO